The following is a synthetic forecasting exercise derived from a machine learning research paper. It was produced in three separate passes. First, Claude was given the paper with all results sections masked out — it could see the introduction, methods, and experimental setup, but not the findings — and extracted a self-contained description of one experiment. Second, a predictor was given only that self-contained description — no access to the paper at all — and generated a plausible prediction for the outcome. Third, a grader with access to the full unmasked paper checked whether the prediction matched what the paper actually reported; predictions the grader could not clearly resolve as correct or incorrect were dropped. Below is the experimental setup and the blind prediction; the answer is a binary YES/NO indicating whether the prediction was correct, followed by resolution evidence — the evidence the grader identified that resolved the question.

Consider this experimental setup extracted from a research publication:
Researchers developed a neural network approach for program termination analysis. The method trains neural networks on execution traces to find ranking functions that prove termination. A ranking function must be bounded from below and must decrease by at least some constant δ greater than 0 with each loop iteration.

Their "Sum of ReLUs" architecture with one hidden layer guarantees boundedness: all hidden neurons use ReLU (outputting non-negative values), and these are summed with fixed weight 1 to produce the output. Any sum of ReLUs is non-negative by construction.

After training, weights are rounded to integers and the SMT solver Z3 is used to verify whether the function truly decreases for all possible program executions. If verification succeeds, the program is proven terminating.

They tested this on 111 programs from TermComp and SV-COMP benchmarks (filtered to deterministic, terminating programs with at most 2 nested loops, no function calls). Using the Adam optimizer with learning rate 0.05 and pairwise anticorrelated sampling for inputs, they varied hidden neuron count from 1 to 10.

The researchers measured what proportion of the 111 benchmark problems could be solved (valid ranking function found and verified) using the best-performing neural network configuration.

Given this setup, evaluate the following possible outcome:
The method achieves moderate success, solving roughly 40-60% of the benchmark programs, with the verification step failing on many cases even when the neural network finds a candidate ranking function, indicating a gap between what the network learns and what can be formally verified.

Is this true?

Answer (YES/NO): NO